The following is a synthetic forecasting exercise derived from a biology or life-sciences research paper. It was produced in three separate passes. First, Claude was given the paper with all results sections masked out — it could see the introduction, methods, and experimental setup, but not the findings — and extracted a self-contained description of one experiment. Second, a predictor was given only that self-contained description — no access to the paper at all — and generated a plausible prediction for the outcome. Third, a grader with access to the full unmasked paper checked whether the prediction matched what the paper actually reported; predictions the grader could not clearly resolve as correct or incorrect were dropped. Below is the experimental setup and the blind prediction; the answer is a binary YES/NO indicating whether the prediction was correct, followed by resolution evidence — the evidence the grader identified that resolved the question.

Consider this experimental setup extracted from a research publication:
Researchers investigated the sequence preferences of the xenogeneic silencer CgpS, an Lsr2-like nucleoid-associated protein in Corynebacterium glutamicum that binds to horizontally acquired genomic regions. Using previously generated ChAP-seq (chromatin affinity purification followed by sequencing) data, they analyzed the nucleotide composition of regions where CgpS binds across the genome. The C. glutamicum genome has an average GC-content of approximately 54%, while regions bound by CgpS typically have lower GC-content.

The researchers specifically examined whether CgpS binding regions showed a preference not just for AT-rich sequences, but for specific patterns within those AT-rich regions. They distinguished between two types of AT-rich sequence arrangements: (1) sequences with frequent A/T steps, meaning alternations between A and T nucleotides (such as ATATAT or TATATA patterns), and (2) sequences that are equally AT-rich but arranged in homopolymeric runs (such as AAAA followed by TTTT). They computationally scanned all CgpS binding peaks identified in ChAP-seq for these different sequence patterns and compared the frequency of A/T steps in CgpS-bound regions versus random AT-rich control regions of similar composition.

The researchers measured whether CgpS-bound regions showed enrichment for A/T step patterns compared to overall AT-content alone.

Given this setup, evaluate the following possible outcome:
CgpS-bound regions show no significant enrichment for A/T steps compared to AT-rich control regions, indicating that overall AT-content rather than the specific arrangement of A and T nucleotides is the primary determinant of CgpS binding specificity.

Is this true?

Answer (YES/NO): NO